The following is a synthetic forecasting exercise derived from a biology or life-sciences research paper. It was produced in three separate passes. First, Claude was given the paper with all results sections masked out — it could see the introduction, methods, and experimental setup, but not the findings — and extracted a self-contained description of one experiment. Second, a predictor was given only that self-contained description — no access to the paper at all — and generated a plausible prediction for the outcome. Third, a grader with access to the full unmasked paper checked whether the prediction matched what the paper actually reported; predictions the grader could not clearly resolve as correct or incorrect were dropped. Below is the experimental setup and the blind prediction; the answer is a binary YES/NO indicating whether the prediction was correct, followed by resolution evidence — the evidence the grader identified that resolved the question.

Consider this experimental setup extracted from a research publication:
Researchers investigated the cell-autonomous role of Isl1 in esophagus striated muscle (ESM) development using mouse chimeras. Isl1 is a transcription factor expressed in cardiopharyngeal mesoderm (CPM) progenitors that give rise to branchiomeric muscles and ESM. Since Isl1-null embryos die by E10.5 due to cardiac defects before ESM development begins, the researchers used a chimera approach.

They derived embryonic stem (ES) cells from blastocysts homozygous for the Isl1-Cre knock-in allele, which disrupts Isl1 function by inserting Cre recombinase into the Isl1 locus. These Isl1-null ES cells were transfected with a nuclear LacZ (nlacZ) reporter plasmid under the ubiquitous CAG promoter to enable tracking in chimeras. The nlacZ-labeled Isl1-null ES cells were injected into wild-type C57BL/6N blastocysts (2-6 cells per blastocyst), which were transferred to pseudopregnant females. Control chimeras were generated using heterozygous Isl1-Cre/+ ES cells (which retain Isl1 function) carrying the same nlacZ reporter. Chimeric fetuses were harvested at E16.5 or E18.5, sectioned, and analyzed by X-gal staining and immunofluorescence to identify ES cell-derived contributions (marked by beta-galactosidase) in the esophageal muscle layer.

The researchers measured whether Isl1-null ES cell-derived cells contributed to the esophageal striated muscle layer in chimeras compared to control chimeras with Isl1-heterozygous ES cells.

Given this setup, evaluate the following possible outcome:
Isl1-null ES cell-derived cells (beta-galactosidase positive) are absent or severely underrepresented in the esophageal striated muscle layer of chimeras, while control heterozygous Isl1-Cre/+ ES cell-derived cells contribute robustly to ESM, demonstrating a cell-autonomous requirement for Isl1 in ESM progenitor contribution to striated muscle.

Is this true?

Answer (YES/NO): YES